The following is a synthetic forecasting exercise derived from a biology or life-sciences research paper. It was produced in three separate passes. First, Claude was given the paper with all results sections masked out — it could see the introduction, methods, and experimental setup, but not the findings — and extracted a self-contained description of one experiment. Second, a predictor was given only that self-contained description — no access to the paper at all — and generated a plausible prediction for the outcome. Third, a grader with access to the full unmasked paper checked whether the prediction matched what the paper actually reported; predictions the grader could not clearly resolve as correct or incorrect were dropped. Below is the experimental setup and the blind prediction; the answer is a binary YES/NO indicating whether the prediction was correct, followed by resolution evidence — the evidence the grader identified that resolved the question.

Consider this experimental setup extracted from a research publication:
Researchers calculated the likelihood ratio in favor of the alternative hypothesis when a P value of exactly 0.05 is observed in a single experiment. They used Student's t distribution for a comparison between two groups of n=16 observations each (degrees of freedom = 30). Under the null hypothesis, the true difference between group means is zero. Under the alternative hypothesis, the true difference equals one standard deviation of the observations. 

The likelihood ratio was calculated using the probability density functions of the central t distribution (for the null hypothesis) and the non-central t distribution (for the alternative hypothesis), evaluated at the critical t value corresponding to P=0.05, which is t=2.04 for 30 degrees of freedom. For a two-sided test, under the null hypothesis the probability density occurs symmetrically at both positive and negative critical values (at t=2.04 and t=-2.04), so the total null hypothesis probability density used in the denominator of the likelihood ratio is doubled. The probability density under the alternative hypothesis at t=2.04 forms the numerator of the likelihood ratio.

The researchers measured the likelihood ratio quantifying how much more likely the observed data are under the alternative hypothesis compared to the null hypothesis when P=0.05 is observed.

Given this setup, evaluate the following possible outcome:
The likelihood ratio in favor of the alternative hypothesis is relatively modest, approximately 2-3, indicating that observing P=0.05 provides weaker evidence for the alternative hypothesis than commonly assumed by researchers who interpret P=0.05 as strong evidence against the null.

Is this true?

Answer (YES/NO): YES